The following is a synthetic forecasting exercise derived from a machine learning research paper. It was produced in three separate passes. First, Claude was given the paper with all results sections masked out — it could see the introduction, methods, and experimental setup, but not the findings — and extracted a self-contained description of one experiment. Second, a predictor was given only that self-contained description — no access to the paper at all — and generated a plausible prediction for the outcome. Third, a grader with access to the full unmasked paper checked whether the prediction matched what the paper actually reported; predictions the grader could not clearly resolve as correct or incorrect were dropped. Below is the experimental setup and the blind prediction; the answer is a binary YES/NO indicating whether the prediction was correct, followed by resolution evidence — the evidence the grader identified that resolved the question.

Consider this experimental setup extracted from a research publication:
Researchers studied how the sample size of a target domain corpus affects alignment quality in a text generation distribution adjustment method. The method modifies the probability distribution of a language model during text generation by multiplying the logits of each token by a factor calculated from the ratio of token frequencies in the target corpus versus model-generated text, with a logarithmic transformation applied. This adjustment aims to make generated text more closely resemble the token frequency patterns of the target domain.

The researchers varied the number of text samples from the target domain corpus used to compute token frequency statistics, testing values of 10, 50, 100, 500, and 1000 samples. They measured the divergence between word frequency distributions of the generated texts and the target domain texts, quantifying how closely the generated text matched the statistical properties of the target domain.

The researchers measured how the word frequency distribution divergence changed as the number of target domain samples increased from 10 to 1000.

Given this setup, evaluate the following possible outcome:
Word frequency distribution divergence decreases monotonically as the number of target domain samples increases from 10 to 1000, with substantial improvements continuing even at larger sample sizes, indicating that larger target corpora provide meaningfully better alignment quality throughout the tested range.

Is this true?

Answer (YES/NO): NO